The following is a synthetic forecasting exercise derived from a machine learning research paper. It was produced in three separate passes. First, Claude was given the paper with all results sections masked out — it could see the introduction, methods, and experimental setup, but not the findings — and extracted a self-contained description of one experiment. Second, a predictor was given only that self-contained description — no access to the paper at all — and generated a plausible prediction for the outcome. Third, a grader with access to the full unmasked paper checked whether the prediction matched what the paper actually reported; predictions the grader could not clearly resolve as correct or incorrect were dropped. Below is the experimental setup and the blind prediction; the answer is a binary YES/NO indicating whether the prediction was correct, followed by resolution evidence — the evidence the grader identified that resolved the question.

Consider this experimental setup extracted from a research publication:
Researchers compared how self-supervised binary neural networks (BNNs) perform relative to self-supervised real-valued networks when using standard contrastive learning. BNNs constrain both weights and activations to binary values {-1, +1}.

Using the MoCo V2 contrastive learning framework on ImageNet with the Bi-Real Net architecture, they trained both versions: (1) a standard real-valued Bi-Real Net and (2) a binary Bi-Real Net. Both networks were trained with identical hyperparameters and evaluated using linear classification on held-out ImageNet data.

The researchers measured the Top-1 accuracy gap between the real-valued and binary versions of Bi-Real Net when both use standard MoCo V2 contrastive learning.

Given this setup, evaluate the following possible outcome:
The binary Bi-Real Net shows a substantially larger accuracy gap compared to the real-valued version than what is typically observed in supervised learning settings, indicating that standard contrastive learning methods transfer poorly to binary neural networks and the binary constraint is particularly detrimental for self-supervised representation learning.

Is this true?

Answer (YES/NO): NO